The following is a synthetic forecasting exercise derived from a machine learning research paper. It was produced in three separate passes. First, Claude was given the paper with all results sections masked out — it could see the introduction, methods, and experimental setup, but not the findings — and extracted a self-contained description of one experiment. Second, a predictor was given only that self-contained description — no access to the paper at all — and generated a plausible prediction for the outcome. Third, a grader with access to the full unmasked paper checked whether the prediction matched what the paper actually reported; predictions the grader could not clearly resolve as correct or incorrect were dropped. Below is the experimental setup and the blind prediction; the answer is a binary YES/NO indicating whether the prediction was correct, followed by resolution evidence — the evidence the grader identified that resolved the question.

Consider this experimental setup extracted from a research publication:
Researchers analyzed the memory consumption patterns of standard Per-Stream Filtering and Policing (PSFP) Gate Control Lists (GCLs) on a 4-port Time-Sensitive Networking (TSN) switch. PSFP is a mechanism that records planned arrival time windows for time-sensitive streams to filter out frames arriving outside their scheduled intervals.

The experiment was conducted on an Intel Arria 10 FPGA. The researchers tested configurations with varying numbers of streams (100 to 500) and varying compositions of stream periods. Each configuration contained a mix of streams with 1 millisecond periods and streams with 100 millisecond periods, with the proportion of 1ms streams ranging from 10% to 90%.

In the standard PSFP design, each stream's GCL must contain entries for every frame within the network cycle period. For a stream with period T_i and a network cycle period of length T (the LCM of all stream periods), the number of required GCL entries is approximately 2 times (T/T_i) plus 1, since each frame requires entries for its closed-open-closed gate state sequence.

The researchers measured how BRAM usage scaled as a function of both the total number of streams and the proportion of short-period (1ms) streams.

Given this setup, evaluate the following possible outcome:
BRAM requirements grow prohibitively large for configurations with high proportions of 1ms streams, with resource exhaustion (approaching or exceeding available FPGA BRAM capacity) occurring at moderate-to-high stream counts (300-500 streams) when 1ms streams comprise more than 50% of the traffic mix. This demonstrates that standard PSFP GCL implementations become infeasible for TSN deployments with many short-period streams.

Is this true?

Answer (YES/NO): YES